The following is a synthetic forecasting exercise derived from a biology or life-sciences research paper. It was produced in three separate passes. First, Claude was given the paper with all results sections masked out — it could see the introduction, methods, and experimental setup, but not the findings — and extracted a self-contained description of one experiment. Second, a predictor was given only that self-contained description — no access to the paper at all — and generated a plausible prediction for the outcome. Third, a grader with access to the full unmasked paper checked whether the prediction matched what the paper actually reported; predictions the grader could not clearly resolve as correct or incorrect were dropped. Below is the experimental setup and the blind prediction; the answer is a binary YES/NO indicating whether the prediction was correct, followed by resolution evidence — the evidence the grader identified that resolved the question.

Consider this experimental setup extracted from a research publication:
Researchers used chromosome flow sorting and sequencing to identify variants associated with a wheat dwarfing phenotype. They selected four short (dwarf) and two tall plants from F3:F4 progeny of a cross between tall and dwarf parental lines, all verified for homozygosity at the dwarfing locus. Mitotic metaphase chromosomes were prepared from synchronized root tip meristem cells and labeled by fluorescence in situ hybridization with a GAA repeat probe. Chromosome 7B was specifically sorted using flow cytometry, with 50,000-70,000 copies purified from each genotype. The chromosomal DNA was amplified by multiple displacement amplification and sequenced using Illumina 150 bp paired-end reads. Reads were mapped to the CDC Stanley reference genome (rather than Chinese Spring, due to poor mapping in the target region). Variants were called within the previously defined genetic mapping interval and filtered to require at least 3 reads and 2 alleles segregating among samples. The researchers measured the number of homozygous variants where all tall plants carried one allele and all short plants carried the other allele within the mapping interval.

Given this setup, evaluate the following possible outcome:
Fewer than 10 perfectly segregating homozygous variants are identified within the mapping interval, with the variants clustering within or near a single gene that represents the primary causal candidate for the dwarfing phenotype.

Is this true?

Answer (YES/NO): NO